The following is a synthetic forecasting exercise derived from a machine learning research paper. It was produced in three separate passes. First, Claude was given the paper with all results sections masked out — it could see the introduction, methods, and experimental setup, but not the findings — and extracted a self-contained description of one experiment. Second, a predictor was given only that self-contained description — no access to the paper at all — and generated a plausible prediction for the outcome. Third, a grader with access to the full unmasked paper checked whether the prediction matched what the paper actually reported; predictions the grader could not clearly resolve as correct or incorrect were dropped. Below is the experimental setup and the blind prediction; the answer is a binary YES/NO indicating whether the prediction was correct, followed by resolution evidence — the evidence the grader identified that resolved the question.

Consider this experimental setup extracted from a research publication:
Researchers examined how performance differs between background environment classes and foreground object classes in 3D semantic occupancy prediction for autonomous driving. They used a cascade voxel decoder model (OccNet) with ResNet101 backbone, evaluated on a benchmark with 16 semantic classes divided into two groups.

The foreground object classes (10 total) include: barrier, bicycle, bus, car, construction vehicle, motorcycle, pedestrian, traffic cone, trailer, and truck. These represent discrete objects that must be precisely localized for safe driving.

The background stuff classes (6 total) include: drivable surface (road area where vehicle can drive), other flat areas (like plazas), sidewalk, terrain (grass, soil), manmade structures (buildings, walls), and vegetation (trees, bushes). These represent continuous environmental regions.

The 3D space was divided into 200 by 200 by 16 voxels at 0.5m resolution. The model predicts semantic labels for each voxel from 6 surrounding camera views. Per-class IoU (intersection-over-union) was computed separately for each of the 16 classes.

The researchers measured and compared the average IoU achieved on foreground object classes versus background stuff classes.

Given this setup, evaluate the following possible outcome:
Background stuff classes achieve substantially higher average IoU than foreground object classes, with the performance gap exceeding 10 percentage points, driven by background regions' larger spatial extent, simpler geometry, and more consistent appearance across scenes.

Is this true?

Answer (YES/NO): NO